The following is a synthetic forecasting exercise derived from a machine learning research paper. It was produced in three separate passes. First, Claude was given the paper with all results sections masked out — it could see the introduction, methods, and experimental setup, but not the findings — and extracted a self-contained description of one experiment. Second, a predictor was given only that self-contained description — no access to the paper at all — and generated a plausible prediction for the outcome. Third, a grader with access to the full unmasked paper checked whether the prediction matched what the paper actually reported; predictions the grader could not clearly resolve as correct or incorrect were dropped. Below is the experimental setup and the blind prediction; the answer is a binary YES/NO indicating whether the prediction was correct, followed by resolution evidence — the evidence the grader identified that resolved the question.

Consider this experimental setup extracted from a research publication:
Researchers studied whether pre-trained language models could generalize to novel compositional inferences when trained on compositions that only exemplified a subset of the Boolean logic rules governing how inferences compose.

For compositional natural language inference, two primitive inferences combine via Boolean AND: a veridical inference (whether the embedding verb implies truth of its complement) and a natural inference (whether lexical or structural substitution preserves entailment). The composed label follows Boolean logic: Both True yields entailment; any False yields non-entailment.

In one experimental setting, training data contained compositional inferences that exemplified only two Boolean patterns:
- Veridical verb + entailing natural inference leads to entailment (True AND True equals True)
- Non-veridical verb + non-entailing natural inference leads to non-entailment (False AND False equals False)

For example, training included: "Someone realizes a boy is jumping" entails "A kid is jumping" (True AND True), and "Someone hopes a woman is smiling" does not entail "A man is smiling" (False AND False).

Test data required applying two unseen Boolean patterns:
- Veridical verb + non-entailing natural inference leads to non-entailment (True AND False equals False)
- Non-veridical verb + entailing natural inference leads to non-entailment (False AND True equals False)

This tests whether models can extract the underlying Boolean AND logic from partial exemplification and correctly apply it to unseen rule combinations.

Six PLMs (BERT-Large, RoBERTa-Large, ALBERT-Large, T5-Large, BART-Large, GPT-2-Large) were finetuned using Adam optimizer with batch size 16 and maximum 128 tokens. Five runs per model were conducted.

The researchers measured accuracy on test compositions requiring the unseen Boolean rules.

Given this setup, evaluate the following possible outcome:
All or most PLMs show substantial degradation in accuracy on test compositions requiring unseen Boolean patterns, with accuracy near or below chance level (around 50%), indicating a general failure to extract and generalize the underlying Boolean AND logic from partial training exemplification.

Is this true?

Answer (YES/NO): YES